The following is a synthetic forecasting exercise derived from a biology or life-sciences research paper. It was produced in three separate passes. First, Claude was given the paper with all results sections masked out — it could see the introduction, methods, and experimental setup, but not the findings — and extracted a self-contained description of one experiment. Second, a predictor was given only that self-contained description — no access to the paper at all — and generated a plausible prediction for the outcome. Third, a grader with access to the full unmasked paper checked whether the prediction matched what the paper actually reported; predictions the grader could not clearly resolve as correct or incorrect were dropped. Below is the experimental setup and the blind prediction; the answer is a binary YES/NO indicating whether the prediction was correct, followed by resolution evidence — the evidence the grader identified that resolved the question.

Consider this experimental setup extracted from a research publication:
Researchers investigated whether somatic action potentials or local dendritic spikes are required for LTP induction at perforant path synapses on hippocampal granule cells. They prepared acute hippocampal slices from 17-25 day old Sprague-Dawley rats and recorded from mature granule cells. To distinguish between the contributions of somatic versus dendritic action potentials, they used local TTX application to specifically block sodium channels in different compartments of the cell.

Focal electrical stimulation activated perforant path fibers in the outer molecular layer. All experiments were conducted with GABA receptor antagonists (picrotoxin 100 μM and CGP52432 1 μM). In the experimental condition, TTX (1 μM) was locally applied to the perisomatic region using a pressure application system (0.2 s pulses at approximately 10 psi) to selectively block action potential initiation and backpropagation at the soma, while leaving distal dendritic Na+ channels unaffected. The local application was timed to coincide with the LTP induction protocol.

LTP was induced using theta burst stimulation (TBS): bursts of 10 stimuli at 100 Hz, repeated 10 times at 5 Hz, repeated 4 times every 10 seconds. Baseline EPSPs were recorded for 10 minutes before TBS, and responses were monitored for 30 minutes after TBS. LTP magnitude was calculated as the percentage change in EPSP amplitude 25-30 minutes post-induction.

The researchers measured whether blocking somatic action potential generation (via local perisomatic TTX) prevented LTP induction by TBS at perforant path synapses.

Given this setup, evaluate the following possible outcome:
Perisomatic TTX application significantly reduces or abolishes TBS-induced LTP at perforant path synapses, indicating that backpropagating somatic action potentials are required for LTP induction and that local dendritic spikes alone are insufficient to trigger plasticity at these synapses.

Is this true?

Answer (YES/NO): NO